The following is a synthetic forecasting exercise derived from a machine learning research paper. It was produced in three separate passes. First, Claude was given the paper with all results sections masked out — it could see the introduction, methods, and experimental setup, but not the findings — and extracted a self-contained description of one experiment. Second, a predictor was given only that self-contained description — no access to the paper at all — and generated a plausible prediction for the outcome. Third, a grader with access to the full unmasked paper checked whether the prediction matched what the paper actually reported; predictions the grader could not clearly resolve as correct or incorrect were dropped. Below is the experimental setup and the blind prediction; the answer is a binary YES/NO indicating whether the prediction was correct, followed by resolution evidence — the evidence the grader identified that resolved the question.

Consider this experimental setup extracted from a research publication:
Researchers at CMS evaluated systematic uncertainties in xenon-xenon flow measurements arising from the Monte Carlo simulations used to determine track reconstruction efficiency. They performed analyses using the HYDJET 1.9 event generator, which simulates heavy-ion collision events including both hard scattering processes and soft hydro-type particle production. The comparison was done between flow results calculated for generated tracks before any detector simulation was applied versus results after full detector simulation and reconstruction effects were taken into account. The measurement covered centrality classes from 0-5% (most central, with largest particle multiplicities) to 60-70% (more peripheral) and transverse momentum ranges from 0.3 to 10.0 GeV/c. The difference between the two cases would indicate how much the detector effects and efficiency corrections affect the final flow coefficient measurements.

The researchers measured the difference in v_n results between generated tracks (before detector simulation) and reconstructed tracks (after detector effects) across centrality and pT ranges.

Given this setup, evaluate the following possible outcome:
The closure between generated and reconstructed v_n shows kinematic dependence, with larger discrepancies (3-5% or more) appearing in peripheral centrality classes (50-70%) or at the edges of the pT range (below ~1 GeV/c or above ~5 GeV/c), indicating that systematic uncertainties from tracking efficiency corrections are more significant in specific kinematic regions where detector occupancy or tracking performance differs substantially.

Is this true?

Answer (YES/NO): NO